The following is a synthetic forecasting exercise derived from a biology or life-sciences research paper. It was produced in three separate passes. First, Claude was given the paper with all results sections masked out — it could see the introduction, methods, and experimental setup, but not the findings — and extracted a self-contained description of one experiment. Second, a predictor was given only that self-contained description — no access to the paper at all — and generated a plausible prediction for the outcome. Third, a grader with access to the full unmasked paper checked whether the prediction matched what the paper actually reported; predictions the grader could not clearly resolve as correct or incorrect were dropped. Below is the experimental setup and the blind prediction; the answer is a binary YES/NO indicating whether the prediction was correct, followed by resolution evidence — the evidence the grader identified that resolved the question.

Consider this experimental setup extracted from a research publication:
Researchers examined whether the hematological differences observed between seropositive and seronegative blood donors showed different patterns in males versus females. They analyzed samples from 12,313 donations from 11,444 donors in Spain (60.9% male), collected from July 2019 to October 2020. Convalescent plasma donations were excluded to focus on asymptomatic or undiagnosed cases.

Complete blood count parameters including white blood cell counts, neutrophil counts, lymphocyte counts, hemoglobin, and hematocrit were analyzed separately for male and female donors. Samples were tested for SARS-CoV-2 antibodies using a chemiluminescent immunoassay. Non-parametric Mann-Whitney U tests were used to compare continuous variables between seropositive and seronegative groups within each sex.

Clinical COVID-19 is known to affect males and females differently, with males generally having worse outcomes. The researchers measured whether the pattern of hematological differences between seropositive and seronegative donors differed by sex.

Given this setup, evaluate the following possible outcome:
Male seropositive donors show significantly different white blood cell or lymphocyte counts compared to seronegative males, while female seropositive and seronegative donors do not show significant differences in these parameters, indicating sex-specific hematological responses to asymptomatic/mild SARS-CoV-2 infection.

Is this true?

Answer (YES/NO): NO